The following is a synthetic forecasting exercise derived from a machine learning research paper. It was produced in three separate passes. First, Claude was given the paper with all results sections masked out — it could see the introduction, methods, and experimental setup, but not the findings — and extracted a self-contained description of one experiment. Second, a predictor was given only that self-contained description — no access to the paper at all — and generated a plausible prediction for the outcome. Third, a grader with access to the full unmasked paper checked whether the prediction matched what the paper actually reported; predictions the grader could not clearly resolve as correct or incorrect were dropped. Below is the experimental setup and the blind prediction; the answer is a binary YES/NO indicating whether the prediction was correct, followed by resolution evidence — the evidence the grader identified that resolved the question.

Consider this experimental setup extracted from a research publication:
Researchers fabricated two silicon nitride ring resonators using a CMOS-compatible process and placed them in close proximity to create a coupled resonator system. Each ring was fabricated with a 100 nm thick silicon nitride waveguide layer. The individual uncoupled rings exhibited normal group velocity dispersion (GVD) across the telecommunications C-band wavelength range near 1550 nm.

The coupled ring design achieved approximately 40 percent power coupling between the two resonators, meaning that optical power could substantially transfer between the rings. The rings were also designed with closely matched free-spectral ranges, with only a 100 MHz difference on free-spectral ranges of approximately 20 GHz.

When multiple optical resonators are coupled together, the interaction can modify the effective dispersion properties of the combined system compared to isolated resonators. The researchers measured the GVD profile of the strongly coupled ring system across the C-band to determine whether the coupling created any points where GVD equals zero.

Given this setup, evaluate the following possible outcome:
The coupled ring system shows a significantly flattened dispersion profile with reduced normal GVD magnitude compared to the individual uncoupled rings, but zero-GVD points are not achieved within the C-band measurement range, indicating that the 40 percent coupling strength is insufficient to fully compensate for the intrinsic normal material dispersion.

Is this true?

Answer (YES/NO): NO